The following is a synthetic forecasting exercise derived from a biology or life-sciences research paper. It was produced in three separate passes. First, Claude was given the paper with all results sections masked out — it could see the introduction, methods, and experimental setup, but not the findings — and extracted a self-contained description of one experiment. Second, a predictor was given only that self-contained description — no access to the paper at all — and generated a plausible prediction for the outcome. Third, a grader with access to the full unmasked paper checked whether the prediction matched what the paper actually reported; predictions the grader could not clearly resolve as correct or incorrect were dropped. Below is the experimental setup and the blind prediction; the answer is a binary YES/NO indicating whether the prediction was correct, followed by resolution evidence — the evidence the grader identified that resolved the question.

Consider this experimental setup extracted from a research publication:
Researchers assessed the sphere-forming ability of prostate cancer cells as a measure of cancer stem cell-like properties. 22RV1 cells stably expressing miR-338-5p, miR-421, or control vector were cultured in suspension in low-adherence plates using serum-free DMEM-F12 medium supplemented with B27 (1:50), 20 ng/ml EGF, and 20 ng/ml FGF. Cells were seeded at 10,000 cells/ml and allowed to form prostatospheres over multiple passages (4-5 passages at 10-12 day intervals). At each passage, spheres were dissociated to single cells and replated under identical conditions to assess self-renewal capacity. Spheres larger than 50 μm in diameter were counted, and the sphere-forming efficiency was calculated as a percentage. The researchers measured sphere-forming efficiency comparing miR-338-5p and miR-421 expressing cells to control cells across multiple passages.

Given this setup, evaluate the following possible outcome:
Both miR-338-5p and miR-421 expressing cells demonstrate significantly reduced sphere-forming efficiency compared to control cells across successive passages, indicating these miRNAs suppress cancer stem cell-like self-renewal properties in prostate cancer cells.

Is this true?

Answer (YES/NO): YES